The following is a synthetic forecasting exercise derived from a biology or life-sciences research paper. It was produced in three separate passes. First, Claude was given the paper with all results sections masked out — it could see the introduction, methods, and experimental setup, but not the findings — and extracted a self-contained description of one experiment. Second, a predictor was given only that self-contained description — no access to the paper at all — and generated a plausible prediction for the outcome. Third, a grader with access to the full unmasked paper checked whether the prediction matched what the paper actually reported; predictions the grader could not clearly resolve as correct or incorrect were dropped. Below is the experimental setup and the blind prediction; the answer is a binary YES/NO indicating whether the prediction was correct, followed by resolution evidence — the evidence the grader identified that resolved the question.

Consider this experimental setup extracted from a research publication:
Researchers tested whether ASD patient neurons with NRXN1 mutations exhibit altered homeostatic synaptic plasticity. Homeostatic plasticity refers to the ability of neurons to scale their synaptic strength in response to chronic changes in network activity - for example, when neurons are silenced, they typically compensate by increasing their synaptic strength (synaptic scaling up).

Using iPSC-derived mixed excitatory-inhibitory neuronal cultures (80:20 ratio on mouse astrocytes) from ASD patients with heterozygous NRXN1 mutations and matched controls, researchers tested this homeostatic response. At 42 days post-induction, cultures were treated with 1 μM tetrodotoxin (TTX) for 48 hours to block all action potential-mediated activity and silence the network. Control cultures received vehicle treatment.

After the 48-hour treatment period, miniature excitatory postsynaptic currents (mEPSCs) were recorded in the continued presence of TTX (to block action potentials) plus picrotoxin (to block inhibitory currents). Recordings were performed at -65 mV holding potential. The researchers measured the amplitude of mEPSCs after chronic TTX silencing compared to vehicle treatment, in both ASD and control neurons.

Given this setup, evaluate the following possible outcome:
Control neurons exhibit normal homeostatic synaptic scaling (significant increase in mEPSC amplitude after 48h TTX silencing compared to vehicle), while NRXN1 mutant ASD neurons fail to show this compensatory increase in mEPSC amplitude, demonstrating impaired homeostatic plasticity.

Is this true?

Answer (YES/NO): YES